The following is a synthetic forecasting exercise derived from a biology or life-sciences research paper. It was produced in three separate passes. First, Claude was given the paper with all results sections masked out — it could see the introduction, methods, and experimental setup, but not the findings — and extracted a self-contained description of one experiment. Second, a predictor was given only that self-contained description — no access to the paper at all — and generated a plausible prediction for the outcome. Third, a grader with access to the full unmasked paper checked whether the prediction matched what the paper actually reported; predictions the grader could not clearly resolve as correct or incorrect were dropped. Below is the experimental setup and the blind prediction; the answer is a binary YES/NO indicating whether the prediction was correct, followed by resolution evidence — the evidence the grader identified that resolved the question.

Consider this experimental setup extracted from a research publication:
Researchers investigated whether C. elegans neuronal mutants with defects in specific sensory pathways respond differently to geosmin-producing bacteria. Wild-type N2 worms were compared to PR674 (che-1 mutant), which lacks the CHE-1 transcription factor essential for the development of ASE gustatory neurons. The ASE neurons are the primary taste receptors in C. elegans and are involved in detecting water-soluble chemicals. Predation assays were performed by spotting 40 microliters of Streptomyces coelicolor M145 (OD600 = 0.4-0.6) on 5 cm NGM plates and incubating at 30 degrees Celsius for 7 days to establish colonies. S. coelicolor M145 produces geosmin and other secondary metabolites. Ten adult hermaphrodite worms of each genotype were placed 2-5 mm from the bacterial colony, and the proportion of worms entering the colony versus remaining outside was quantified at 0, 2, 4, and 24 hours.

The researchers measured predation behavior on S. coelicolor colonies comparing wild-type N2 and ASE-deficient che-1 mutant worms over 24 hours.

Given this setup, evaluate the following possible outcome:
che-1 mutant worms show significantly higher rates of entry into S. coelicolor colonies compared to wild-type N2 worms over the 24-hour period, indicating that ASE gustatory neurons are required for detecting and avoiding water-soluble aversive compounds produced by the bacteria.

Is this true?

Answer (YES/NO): YES